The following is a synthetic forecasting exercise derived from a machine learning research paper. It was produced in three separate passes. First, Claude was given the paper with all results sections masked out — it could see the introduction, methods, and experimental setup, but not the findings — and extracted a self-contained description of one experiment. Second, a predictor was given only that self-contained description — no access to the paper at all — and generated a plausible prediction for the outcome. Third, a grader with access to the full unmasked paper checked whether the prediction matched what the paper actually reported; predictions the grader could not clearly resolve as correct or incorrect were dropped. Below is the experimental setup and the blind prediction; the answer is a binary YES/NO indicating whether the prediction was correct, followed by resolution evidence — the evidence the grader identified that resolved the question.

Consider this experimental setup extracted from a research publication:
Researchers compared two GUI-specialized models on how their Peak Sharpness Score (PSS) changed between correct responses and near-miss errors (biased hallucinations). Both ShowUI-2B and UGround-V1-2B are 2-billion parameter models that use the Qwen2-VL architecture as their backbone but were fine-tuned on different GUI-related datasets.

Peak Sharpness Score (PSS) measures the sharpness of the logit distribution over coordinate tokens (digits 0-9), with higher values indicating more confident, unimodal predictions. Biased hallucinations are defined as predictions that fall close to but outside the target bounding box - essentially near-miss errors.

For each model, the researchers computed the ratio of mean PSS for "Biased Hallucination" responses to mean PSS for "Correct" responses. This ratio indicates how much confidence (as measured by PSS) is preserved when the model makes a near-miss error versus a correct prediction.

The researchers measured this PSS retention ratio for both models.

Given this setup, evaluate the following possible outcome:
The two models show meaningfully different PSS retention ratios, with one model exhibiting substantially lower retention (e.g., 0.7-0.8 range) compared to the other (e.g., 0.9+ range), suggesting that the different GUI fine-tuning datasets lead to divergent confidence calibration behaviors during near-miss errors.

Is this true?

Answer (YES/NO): NO